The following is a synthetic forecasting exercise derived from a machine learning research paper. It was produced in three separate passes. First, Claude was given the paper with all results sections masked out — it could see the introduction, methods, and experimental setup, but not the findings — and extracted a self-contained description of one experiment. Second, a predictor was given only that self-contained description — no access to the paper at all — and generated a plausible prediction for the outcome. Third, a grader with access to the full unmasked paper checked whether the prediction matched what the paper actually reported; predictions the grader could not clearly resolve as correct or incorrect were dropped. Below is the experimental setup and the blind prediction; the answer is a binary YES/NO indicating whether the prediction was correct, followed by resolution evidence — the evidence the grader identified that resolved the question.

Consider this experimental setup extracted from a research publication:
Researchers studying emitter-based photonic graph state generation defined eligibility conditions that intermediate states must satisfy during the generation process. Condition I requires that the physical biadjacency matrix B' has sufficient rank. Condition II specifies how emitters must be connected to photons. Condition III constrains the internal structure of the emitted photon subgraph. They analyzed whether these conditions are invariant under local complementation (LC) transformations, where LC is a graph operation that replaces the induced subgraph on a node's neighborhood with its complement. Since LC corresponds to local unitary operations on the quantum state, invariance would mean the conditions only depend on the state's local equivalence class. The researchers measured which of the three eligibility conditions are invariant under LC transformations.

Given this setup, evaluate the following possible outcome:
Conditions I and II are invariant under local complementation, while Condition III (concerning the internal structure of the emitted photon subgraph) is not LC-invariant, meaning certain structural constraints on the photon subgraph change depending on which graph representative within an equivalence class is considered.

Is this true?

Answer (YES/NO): YES